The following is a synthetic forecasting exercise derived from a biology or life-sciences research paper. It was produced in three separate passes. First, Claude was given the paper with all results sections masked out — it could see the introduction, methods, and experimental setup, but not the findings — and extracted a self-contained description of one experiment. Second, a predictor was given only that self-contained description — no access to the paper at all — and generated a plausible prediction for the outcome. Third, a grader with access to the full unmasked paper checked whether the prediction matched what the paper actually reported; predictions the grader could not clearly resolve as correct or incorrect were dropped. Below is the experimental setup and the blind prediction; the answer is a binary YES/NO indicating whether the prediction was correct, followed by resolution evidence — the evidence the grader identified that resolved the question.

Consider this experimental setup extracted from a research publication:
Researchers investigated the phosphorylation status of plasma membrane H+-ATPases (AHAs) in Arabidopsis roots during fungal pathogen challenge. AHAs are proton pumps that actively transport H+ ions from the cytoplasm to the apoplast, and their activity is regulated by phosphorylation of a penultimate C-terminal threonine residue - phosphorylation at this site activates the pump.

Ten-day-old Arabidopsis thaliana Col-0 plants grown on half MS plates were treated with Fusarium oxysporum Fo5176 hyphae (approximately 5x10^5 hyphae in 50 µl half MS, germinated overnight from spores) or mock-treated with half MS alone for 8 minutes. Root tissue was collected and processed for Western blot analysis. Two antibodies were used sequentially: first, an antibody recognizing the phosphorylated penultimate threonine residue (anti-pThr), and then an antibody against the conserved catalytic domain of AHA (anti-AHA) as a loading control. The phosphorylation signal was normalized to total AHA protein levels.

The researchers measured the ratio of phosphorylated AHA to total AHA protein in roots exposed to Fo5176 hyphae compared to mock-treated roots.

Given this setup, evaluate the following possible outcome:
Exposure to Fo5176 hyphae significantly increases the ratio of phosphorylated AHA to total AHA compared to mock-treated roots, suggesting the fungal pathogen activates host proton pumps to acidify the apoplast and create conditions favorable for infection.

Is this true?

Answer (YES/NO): YES